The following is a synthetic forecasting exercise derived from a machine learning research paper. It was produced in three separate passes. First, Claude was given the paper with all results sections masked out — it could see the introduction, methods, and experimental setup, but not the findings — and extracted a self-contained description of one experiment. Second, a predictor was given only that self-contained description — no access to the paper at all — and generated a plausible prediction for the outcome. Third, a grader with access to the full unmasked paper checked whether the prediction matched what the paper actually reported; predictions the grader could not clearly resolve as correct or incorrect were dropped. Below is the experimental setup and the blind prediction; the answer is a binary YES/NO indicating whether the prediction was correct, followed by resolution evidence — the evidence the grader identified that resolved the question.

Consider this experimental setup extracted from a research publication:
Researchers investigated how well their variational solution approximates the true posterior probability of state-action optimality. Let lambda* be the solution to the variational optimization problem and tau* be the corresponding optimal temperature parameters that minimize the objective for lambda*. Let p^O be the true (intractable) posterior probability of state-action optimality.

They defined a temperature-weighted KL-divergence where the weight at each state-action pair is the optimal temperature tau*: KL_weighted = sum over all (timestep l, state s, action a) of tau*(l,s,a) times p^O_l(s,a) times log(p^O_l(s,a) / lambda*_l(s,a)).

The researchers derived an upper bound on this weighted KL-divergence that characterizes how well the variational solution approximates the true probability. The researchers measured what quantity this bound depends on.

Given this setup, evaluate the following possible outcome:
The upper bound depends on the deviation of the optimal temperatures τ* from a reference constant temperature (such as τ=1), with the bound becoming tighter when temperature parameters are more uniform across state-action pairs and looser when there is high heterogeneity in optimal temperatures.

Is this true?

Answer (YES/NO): NO